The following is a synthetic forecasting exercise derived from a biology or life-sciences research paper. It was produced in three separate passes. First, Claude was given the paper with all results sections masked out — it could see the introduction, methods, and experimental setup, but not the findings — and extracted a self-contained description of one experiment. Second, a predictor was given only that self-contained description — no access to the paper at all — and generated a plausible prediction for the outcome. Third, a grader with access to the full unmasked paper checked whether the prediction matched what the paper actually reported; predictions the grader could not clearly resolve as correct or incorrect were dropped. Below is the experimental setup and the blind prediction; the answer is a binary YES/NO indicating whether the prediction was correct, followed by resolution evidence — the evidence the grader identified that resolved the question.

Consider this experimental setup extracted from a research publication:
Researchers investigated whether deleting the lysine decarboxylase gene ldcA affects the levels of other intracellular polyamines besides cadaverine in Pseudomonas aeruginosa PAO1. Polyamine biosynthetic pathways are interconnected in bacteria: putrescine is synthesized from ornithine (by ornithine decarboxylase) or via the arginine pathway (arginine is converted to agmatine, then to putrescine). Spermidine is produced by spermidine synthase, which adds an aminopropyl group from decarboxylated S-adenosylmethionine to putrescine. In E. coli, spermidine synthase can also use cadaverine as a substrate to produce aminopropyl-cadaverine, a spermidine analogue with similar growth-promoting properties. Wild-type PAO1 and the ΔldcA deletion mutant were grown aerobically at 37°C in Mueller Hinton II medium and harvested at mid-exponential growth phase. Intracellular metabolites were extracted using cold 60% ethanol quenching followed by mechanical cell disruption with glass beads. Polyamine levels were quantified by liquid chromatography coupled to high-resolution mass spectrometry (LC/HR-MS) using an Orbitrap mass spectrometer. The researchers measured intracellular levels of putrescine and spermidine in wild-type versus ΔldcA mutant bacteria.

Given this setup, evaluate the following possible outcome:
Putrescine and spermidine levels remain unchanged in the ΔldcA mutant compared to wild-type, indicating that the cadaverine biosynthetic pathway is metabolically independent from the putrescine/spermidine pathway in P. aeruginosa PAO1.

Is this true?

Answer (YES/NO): NO